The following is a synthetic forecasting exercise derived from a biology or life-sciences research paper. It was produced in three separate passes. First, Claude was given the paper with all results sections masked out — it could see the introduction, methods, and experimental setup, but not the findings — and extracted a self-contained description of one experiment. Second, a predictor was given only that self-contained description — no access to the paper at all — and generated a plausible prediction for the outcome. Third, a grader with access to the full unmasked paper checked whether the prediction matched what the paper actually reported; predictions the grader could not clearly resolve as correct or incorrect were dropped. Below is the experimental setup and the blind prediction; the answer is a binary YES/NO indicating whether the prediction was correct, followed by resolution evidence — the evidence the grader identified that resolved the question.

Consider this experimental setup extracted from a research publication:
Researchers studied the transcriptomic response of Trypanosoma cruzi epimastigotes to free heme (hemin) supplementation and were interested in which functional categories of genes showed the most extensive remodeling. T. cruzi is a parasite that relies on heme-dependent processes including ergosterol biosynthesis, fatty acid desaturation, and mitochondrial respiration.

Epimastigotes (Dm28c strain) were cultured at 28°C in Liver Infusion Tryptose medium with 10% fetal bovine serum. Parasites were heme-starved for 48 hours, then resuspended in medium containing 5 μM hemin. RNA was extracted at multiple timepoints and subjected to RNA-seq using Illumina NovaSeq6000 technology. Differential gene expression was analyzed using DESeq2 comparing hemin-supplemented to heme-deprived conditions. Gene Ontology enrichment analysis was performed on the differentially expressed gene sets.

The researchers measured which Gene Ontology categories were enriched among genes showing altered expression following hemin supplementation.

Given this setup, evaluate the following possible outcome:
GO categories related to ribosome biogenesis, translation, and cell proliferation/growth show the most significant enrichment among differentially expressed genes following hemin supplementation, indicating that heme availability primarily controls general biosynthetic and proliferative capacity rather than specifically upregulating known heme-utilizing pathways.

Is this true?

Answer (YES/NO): NO